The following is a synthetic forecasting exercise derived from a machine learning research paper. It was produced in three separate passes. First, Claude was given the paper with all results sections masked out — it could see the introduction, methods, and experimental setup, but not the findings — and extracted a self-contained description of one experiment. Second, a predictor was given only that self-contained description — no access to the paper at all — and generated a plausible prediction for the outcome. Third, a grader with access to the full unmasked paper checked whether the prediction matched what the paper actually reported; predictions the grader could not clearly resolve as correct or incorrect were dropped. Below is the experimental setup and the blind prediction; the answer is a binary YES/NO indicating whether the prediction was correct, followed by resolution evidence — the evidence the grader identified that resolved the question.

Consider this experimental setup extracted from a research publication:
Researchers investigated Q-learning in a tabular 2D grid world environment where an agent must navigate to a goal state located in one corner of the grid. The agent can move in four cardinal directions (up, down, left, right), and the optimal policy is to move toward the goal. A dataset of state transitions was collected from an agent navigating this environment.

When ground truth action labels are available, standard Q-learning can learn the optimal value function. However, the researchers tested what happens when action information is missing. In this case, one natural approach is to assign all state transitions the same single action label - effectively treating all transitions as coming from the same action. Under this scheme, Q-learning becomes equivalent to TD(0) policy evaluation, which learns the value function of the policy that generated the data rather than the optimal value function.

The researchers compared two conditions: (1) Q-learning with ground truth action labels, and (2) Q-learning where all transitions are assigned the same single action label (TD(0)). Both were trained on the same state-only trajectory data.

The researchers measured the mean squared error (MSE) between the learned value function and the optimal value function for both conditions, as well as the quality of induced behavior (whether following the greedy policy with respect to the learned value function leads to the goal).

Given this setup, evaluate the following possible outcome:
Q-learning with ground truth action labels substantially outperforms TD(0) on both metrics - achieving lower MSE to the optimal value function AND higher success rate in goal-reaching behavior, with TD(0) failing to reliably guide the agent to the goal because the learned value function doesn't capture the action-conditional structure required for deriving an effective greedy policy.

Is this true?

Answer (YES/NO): YES